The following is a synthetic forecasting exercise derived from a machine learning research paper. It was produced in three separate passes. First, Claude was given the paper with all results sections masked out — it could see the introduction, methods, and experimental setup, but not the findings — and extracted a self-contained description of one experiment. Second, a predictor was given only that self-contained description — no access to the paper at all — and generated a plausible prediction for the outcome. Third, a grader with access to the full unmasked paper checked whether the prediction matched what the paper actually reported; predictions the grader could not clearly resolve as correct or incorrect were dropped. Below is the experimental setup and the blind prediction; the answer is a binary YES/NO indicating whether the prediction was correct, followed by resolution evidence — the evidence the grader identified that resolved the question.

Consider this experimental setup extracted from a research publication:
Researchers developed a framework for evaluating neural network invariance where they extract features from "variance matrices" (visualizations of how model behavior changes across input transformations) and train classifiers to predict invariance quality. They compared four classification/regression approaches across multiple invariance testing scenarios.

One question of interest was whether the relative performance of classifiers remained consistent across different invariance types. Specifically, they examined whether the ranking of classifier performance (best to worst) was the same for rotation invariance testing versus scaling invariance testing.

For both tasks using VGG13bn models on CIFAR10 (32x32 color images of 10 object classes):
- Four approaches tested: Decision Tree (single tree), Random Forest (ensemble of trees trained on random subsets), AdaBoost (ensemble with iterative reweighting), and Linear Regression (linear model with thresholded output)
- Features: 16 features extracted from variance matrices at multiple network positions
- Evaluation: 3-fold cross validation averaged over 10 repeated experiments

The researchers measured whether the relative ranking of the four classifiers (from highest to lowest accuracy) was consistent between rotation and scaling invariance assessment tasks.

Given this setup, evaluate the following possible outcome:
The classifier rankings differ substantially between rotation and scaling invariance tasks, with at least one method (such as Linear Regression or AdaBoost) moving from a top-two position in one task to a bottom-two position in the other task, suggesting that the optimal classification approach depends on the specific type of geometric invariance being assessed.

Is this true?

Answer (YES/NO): NO